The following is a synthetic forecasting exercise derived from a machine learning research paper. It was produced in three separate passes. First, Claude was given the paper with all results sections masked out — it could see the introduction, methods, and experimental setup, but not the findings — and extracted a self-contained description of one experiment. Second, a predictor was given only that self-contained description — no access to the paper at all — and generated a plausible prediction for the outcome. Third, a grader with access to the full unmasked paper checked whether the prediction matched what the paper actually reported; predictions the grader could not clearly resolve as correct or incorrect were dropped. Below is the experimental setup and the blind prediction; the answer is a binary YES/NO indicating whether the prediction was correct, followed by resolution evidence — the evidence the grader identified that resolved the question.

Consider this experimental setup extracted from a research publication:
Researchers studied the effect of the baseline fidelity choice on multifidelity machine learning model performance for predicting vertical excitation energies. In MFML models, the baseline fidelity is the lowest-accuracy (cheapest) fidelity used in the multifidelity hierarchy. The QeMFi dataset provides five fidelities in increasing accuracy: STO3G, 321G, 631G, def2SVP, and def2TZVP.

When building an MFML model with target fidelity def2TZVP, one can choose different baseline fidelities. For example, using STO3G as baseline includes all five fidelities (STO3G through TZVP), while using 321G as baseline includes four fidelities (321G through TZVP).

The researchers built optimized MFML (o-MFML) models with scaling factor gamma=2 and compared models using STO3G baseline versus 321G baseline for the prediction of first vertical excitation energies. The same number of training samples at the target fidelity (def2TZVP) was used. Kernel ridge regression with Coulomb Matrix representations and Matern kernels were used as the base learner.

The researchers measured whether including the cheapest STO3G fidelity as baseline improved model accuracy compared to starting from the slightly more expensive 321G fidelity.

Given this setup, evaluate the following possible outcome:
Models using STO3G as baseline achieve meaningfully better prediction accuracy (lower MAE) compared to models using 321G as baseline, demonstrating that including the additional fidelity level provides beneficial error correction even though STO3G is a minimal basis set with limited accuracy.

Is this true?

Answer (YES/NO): NO